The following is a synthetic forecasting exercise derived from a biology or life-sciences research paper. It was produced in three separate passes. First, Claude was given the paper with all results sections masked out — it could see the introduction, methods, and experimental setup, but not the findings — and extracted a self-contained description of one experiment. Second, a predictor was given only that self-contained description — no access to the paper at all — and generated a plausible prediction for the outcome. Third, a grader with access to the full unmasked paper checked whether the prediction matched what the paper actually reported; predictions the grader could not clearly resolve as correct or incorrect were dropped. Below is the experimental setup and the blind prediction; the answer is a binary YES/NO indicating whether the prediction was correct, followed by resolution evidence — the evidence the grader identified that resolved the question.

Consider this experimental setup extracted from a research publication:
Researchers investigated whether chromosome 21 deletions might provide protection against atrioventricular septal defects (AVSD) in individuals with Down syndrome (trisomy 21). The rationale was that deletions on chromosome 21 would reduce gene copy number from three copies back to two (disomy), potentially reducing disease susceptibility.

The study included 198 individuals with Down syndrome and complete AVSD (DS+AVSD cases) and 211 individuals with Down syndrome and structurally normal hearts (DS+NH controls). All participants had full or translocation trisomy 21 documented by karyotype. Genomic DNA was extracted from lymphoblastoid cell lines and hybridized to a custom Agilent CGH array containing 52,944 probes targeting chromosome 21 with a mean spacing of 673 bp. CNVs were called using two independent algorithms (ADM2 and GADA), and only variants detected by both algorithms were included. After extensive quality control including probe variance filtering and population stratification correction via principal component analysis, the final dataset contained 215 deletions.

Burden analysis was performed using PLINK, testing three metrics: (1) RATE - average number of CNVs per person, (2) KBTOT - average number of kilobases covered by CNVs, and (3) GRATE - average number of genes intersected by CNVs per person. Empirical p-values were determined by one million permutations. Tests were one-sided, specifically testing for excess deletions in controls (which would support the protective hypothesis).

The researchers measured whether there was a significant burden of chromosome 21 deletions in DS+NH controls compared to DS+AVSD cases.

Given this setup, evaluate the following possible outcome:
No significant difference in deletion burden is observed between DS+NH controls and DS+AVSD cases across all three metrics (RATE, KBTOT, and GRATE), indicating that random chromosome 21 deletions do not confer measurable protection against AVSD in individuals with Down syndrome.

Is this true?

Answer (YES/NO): NO